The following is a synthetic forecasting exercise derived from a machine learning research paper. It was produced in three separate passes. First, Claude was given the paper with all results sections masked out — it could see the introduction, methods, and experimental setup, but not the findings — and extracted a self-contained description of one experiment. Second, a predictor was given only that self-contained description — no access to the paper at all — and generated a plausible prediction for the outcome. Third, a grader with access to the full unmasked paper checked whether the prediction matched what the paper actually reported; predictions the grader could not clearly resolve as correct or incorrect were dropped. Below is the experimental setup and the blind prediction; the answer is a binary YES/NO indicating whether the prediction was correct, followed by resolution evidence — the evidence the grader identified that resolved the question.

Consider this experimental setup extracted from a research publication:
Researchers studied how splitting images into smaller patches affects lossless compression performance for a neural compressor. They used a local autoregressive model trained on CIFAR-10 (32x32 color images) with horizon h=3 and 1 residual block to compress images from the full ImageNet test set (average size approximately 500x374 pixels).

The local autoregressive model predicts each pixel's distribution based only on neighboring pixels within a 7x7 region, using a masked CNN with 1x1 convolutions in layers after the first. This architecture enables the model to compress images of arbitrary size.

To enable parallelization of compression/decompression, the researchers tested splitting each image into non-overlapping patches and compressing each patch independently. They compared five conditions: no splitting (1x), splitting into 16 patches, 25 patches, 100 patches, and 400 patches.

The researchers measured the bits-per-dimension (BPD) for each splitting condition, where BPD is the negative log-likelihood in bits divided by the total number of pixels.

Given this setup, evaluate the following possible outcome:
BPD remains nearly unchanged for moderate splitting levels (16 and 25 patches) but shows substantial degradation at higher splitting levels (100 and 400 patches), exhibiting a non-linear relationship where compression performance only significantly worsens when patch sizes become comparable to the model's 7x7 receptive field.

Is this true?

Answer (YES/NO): NO